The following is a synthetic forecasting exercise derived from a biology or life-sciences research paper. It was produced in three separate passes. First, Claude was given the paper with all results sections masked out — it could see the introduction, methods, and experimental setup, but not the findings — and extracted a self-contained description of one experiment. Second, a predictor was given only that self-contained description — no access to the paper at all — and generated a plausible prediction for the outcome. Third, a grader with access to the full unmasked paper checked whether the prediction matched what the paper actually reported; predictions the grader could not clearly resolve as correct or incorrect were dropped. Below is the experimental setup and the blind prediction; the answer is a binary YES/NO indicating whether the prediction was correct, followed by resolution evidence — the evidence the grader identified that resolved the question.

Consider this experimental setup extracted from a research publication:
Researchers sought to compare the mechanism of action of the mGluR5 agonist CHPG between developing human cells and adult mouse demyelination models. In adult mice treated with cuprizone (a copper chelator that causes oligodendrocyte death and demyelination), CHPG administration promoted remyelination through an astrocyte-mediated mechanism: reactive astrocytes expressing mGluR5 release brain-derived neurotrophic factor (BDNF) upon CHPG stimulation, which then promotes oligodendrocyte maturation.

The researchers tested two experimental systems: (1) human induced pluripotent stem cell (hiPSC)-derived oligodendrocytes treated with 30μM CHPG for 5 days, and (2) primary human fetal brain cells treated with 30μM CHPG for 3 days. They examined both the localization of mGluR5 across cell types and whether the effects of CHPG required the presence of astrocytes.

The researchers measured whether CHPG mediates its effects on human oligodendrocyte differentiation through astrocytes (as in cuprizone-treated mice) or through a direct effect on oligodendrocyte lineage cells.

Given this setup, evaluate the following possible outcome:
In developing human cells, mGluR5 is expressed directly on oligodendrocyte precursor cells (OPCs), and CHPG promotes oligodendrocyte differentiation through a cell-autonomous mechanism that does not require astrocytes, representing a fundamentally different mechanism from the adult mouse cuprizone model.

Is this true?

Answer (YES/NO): YES